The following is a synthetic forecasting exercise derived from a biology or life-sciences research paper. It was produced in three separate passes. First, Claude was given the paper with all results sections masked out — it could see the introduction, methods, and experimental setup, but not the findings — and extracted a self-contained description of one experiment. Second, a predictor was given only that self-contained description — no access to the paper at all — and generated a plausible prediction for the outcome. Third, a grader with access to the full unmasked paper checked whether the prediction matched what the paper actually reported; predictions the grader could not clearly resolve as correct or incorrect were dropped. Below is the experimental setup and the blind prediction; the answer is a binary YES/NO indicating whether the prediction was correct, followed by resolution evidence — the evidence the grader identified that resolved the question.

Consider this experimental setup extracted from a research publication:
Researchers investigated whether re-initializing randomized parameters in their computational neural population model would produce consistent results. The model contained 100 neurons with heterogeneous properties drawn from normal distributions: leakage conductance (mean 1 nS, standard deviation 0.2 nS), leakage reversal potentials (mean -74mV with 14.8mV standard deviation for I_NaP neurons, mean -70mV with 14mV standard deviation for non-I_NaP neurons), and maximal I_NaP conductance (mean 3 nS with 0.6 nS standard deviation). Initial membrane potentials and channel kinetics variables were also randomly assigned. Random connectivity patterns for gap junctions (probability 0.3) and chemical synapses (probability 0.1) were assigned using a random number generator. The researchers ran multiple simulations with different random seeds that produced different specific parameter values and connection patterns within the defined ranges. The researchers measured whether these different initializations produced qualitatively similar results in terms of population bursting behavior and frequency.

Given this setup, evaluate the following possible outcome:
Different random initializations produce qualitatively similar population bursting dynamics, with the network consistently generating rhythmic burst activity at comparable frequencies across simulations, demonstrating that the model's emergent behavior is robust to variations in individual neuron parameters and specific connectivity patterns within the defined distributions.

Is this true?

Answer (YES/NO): YES